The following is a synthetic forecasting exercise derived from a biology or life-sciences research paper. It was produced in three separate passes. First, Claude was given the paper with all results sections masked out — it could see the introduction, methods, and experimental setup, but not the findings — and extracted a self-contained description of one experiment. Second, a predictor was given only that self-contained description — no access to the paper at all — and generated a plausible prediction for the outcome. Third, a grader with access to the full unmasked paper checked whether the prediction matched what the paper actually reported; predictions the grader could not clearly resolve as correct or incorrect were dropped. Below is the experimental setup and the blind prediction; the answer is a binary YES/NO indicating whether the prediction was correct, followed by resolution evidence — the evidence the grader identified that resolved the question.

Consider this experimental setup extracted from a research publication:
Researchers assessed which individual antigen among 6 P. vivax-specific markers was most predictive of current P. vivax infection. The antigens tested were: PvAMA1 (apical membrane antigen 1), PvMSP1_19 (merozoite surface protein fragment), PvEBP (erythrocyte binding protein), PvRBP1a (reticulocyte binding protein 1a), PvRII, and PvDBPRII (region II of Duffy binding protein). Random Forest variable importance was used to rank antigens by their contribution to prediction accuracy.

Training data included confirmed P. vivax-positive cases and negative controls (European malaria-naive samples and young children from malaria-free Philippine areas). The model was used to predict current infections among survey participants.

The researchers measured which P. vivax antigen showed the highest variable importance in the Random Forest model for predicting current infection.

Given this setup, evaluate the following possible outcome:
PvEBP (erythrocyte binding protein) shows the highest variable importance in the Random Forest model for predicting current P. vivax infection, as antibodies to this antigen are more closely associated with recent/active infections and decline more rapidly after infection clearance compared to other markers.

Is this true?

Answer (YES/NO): NO